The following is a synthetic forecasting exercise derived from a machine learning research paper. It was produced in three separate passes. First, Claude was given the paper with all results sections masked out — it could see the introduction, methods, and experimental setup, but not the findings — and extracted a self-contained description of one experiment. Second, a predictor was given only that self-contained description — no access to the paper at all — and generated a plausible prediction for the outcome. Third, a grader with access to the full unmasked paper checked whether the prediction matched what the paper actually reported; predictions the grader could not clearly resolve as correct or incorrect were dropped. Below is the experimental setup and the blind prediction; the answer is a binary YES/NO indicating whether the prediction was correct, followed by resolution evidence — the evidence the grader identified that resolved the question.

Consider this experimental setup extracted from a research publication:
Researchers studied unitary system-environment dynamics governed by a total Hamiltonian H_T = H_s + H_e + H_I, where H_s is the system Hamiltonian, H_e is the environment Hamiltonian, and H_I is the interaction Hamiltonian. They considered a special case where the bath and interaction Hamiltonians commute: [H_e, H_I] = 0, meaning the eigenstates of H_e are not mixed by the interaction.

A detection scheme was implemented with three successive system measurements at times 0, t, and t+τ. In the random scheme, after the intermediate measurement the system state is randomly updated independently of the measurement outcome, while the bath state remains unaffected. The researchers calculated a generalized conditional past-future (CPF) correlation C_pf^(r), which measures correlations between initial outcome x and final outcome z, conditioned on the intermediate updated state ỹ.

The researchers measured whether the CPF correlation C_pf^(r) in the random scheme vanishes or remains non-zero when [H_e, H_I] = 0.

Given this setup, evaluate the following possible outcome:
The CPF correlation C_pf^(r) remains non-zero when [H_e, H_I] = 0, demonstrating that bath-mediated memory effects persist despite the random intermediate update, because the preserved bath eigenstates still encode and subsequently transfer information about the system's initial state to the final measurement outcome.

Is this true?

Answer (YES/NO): NO